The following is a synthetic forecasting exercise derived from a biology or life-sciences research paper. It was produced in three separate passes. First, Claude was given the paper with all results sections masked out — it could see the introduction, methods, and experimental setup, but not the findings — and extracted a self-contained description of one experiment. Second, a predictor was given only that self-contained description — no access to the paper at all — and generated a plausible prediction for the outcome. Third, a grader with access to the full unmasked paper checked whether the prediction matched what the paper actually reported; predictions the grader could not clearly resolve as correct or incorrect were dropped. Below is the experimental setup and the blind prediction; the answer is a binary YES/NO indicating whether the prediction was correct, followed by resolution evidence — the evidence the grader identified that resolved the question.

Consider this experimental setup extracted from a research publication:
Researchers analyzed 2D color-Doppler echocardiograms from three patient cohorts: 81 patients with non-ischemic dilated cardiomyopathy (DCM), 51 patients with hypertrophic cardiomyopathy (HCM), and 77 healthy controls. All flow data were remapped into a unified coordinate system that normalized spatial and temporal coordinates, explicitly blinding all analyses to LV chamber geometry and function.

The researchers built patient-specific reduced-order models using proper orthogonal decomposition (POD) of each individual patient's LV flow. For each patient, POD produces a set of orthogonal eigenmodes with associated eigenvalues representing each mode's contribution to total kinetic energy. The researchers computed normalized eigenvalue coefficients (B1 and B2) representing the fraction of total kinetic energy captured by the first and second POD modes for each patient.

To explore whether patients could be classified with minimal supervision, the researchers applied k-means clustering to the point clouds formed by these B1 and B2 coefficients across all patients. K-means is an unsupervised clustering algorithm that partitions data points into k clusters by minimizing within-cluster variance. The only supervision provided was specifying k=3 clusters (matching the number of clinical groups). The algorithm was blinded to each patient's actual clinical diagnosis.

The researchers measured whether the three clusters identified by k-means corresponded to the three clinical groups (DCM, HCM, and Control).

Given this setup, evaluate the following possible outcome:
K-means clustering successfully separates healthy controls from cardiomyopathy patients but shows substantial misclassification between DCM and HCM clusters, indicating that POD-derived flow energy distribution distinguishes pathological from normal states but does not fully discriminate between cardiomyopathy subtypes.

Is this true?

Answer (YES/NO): NO